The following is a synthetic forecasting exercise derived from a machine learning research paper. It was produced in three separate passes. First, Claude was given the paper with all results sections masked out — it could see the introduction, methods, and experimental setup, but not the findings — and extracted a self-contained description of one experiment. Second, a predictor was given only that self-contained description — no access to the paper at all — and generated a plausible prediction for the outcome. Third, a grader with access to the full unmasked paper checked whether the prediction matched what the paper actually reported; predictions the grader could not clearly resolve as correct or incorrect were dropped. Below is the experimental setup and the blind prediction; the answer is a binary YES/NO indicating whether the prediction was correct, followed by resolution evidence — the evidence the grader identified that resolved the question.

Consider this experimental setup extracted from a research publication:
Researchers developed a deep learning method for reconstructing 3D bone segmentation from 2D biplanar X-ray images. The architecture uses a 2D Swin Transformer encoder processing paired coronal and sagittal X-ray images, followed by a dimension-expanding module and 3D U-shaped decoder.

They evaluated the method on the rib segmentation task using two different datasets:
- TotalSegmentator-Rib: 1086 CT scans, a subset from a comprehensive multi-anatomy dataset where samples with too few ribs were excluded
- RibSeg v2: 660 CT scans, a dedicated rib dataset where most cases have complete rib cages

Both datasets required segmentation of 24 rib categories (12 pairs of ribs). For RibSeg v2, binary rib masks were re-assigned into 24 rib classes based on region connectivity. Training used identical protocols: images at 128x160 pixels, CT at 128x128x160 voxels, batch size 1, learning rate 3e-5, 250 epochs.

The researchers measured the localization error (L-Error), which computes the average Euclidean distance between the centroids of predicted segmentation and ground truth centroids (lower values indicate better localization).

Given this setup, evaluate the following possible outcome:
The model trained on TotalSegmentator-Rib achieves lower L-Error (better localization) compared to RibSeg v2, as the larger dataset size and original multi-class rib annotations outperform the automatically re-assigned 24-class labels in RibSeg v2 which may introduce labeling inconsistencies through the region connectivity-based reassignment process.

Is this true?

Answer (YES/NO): NO